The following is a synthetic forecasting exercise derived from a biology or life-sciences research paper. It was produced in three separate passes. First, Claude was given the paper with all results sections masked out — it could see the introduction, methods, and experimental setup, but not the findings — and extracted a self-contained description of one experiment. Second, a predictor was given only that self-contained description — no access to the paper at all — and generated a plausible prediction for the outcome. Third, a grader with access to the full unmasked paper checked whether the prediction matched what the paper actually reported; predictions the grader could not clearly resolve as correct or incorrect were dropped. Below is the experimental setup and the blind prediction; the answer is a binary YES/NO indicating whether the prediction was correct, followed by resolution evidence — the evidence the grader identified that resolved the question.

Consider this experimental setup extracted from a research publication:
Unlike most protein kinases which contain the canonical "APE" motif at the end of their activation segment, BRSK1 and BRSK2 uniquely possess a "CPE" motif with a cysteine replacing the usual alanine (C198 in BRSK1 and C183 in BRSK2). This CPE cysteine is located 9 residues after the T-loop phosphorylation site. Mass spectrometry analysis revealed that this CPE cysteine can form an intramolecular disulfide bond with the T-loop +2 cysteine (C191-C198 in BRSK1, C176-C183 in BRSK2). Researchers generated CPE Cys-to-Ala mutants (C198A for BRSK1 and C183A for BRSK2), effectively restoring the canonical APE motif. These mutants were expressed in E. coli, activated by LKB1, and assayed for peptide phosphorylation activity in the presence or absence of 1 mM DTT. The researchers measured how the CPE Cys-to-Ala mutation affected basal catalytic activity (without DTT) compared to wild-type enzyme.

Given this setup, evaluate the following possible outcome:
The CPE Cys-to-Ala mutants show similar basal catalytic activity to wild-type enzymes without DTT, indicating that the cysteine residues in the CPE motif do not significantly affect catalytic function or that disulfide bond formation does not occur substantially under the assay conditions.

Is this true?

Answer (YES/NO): NO